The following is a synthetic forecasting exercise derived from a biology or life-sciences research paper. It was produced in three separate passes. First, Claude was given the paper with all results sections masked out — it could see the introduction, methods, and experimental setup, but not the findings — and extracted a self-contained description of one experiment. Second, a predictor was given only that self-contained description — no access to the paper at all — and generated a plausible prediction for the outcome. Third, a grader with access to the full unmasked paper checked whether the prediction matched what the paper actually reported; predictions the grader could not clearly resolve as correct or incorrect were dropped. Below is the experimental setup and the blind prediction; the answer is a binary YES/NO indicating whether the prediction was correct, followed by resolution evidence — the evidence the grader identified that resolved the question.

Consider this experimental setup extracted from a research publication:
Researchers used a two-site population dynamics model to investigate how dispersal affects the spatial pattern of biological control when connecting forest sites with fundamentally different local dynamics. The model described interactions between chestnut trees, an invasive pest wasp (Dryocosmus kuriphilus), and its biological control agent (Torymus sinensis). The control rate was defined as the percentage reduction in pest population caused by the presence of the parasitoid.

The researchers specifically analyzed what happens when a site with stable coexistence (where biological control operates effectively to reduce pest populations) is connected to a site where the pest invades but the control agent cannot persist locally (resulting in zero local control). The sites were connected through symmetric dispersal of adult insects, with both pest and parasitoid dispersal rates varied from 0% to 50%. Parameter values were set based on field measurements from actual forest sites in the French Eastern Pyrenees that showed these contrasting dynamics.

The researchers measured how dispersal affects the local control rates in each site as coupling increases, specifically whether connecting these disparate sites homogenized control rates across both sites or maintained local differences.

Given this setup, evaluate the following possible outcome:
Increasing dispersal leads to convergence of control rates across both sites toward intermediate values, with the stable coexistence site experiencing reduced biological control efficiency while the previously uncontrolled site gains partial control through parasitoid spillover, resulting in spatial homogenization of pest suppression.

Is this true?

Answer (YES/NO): NO